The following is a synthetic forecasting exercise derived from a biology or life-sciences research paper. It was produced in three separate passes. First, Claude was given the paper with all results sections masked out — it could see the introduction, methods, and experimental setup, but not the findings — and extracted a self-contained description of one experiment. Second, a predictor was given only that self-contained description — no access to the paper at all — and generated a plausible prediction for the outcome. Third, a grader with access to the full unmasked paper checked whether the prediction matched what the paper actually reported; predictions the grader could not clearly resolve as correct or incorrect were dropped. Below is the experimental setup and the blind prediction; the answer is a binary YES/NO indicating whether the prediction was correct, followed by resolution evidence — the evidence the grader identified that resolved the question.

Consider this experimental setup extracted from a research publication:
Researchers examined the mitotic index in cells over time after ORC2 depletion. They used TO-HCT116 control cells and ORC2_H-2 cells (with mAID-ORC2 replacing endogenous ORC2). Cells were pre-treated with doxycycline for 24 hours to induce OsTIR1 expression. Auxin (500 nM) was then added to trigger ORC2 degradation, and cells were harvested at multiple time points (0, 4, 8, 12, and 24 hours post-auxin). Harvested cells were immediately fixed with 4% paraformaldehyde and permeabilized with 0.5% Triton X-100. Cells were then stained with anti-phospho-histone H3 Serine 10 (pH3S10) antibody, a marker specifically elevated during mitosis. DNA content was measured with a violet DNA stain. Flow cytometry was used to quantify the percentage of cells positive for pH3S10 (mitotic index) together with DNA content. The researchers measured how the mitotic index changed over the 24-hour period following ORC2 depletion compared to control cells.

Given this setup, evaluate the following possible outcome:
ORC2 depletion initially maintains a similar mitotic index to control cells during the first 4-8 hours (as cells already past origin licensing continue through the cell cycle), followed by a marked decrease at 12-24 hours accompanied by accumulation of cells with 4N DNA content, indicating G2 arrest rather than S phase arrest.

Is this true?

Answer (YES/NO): NO